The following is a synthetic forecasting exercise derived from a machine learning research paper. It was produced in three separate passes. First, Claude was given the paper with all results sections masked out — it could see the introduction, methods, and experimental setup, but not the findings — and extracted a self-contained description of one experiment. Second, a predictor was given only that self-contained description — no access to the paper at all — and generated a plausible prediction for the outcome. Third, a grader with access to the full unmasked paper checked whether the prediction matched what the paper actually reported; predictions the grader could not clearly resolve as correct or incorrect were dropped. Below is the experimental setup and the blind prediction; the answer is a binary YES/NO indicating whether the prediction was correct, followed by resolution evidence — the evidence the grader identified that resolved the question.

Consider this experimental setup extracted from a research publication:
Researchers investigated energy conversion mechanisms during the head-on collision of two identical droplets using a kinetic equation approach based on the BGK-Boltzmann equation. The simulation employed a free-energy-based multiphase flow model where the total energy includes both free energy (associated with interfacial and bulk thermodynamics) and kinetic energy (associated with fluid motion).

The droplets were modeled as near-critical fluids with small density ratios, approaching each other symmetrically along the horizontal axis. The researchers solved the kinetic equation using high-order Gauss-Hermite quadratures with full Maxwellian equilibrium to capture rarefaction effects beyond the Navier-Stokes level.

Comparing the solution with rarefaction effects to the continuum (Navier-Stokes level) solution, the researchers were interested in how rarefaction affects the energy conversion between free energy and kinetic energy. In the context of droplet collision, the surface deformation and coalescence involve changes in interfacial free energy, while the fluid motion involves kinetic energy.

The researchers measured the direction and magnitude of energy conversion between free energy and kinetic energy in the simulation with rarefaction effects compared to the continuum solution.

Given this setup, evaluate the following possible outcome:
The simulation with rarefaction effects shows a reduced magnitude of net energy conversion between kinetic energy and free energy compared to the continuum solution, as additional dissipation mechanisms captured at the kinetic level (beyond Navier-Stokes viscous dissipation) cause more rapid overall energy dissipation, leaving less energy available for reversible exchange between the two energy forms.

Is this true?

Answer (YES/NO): NO